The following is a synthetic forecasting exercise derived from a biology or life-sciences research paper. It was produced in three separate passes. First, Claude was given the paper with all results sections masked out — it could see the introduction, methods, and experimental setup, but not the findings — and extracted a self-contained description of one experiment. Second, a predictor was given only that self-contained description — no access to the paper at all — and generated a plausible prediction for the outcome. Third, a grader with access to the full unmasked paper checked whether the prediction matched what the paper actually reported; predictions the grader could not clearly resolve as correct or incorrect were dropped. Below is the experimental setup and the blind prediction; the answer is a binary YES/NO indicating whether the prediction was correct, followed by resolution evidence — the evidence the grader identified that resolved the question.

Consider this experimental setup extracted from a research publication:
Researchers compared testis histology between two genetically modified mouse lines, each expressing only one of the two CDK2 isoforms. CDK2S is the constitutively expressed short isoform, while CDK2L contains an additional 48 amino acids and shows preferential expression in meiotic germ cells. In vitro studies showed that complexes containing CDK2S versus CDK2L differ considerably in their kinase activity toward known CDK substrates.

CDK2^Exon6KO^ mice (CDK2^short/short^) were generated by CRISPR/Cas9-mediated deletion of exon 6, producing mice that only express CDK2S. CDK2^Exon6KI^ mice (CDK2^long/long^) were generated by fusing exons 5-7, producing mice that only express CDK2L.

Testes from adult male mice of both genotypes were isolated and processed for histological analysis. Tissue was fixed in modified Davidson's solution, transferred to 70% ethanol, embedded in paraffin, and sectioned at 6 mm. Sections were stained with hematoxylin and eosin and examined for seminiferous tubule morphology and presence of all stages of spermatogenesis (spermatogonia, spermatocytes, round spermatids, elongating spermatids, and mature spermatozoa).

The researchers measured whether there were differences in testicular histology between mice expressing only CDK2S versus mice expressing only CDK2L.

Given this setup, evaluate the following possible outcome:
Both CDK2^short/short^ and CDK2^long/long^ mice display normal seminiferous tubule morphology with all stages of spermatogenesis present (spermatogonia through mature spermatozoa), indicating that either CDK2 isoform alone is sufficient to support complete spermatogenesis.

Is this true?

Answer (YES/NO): YES